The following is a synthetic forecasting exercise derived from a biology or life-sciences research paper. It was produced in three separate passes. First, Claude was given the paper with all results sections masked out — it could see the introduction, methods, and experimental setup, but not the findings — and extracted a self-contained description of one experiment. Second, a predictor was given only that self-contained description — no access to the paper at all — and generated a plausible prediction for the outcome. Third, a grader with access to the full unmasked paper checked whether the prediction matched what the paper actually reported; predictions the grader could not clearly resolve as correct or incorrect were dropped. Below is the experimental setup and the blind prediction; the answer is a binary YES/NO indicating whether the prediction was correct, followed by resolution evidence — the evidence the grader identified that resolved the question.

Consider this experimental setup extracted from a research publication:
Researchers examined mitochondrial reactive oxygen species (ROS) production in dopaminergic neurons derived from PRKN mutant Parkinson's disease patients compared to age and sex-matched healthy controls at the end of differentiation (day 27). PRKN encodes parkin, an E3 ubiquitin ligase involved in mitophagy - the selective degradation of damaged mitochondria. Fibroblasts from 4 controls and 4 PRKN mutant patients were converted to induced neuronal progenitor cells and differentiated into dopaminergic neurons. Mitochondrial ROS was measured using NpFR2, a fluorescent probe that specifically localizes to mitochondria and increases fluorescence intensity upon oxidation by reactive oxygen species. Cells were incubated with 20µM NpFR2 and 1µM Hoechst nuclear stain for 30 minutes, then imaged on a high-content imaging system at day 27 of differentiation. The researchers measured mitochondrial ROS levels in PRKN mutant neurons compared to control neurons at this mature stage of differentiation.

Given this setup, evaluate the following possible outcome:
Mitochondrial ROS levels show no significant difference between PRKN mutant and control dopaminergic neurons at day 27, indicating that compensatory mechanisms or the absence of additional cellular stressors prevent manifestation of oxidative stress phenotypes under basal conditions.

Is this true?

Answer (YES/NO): NO